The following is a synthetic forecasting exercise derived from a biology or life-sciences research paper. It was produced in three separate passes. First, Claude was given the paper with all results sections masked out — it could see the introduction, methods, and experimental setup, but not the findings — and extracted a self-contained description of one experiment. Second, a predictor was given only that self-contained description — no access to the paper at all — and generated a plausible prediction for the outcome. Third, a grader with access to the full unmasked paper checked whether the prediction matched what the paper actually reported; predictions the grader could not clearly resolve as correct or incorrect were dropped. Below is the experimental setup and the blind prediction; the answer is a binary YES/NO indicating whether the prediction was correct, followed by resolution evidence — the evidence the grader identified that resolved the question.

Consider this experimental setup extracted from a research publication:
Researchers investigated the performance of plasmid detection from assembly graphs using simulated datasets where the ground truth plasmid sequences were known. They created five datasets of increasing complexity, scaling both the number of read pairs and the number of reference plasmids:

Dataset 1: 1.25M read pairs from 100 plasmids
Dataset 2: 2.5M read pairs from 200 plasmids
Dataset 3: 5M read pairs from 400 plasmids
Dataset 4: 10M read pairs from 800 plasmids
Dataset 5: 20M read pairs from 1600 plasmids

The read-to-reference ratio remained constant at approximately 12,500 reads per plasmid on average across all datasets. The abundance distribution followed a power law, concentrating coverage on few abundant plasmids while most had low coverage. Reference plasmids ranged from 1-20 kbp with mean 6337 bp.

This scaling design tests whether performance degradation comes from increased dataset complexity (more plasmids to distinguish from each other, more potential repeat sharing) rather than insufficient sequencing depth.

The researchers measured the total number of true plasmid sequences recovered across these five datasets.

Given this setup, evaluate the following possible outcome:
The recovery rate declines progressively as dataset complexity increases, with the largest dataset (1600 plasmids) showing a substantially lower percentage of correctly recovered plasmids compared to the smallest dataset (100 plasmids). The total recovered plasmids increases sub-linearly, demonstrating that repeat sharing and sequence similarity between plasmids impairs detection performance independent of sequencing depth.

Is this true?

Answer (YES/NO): YES